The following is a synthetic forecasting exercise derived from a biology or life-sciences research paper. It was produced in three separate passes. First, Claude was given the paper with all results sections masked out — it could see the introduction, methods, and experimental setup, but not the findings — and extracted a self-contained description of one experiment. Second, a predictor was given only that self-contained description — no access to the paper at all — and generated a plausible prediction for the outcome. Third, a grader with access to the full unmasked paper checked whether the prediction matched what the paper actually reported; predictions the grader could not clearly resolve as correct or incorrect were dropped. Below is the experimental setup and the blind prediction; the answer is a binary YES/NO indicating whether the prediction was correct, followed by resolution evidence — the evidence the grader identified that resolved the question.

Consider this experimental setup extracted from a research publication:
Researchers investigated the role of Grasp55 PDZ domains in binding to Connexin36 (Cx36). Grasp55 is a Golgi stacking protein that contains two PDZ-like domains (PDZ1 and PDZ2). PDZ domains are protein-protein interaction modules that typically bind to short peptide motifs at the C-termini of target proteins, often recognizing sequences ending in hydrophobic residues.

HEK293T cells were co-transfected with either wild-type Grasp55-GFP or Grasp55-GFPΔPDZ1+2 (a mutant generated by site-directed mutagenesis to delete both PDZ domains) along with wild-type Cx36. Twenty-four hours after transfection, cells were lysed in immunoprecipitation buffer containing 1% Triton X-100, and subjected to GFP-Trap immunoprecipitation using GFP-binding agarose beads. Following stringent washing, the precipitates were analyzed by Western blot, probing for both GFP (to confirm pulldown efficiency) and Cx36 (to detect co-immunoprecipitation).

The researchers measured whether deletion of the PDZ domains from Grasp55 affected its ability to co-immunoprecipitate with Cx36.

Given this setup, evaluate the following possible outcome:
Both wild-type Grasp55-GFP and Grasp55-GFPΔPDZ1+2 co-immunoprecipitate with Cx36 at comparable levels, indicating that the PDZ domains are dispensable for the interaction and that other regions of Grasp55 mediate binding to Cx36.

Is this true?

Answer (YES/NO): NO